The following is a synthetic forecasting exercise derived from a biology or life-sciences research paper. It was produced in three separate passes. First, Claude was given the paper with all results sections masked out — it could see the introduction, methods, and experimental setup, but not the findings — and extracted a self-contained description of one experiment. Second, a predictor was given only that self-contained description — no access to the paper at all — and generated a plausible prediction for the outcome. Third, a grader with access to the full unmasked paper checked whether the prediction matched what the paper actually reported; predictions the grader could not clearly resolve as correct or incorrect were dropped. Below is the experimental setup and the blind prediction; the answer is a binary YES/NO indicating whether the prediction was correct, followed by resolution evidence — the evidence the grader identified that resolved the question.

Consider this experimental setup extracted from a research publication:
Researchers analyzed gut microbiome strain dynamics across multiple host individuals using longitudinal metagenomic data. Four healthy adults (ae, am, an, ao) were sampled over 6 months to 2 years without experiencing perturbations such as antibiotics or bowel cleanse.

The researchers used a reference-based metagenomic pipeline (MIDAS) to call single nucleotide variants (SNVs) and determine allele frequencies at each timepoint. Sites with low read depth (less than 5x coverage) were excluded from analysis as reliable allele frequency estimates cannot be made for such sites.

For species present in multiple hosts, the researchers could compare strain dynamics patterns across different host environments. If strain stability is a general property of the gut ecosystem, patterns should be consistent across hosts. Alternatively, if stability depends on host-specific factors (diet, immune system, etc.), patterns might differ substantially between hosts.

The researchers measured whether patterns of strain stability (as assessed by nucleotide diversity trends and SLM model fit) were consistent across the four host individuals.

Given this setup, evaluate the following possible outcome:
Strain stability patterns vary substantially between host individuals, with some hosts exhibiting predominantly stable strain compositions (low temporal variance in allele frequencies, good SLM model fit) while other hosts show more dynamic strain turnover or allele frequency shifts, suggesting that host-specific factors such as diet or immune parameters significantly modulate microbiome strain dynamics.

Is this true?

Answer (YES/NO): NO